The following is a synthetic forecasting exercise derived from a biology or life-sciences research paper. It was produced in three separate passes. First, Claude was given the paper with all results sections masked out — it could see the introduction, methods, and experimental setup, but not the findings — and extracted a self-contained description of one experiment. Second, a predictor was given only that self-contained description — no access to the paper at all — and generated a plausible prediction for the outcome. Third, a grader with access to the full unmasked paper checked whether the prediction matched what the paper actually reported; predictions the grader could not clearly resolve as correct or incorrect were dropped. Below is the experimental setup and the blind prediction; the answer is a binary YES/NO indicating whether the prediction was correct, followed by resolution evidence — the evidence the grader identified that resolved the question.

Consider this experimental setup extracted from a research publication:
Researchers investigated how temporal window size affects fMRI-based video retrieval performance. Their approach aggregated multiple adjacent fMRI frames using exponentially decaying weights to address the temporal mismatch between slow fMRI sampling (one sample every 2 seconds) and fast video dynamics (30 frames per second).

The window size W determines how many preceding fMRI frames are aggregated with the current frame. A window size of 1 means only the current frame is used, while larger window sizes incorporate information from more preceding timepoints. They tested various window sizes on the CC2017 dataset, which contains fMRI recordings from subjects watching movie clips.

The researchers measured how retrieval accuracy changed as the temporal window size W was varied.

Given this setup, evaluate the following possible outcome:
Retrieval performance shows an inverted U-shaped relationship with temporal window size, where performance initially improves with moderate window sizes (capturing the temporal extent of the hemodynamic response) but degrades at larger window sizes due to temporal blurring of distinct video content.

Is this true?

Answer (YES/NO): YES